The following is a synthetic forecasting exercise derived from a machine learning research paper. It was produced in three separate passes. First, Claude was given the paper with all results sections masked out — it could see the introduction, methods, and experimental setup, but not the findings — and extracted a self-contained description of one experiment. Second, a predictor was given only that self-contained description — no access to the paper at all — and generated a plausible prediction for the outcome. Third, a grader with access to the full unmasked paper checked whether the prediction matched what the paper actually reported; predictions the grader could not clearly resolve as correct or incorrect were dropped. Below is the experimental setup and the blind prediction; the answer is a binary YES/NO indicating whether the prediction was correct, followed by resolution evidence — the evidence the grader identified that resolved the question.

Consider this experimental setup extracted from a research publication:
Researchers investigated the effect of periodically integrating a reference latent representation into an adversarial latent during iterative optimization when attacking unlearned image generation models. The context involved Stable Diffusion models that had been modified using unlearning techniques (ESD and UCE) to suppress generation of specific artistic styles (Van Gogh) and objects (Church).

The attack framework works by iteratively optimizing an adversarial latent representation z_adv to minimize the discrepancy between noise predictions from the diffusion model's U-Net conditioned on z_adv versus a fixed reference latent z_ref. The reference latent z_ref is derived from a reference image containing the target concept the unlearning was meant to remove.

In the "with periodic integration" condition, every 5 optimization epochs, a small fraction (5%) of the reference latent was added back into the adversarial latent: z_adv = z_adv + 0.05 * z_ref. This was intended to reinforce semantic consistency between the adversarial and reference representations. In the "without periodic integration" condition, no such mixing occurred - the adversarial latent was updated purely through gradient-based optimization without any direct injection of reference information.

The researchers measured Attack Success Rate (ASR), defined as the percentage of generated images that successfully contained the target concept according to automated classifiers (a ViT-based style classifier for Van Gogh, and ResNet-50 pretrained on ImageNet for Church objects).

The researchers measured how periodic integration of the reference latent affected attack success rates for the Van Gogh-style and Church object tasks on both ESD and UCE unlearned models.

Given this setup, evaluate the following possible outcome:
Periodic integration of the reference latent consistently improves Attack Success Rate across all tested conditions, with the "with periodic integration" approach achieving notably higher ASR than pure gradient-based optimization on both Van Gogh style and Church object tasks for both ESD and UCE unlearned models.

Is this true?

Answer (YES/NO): YES